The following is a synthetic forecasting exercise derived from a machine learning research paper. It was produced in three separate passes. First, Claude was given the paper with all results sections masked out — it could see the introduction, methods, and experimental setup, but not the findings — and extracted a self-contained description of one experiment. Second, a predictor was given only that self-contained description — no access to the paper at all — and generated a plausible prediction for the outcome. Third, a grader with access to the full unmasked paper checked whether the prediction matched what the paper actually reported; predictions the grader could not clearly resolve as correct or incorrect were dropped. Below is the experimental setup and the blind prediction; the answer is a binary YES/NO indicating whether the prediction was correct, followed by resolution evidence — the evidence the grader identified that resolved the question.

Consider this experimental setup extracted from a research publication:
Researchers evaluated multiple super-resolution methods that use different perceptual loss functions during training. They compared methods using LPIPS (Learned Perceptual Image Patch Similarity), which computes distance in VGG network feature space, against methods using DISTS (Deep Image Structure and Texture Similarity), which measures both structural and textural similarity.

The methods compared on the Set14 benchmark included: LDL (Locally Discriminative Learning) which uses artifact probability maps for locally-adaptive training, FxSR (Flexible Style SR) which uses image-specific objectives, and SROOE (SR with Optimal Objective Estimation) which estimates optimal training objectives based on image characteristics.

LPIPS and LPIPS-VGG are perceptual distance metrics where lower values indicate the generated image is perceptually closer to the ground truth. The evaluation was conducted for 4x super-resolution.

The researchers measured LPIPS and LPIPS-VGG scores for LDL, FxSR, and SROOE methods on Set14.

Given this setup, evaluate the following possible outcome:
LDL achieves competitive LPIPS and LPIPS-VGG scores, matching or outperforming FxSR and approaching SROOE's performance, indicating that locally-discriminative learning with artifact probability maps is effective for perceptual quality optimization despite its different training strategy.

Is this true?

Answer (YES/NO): NO